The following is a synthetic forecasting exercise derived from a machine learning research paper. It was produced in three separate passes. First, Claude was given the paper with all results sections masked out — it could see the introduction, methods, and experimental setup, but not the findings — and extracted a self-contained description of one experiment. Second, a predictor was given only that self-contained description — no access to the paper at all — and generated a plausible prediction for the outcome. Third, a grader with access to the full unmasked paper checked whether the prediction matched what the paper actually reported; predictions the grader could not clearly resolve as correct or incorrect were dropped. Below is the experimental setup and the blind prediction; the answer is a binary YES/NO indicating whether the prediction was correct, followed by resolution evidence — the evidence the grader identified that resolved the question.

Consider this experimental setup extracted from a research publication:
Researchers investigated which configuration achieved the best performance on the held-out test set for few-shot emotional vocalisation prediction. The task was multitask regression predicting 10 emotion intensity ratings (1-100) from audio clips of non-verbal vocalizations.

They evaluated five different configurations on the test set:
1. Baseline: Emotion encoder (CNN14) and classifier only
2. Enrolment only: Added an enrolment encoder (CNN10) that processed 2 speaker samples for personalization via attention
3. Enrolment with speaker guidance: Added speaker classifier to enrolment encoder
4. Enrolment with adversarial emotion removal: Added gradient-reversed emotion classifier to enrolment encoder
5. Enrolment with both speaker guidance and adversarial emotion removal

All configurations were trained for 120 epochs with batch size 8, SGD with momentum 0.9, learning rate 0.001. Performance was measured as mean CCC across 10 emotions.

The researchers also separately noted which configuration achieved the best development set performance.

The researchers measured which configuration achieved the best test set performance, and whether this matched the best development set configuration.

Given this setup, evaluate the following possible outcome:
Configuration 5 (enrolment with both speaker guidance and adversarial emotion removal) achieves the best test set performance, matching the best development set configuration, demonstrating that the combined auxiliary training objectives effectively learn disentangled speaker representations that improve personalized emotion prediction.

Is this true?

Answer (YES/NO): NO